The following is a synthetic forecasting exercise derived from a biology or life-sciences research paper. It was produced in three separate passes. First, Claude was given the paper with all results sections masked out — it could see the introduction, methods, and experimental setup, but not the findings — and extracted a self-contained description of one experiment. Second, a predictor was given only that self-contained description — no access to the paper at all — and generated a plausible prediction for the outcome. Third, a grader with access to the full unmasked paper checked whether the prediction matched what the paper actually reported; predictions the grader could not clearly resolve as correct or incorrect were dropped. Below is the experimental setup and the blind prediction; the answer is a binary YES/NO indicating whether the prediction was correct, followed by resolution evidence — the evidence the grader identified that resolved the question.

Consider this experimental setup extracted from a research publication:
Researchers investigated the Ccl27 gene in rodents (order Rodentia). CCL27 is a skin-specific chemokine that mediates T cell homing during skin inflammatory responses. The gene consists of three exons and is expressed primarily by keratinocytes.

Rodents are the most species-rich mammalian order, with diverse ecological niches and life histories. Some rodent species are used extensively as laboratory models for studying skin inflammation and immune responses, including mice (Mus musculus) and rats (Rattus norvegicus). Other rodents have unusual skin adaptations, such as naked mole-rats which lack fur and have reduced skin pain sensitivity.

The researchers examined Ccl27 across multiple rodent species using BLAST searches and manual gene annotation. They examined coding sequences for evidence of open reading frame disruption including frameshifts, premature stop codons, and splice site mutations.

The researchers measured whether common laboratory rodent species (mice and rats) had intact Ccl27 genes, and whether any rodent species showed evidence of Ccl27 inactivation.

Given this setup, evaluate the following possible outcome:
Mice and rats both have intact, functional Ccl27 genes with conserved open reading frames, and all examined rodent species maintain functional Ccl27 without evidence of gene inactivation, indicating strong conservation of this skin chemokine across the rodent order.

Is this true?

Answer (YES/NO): NO